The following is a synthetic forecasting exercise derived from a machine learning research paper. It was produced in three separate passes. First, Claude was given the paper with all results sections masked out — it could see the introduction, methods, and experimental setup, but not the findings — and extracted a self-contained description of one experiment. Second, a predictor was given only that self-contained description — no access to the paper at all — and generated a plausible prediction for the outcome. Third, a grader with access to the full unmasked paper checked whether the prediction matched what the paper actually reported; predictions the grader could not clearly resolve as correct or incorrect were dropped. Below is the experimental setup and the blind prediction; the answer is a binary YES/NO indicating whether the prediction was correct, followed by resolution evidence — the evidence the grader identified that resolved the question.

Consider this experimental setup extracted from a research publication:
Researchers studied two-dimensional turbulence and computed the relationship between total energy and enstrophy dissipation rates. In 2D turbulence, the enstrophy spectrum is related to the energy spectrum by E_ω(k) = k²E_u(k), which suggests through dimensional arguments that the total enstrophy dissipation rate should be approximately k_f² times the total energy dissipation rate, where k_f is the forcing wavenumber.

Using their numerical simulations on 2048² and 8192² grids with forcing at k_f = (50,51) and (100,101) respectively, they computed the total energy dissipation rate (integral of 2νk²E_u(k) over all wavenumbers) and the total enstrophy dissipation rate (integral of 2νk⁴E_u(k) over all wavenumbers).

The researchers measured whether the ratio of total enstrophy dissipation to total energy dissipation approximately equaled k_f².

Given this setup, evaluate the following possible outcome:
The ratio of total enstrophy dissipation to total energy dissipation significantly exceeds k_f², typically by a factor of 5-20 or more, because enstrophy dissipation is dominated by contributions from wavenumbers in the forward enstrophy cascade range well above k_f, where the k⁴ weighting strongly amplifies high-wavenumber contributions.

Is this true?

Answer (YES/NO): NO